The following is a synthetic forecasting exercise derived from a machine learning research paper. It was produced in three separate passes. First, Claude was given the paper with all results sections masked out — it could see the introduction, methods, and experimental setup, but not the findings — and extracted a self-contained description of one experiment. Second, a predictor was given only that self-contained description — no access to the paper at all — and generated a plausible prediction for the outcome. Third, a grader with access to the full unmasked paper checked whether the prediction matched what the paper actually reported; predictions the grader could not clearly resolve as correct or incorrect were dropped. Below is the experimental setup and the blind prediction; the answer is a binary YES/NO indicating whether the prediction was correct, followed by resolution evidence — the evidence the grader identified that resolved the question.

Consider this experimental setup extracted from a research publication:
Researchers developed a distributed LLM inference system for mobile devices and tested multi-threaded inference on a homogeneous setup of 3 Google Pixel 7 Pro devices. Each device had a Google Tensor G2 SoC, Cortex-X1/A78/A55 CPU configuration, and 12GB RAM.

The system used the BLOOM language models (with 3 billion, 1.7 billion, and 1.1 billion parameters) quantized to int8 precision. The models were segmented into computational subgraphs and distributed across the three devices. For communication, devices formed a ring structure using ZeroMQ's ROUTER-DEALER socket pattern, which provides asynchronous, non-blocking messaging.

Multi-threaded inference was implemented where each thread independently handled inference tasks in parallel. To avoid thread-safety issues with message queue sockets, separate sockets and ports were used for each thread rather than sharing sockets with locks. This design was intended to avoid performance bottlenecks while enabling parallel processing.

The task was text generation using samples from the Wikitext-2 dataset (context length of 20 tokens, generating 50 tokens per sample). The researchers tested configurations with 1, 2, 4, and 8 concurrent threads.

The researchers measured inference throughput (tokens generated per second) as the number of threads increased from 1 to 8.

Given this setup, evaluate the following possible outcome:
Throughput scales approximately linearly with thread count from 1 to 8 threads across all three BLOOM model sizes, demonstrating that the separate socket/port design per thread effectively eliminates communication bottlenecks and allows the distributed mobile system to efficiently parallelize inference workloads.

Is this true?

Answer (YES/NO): NO